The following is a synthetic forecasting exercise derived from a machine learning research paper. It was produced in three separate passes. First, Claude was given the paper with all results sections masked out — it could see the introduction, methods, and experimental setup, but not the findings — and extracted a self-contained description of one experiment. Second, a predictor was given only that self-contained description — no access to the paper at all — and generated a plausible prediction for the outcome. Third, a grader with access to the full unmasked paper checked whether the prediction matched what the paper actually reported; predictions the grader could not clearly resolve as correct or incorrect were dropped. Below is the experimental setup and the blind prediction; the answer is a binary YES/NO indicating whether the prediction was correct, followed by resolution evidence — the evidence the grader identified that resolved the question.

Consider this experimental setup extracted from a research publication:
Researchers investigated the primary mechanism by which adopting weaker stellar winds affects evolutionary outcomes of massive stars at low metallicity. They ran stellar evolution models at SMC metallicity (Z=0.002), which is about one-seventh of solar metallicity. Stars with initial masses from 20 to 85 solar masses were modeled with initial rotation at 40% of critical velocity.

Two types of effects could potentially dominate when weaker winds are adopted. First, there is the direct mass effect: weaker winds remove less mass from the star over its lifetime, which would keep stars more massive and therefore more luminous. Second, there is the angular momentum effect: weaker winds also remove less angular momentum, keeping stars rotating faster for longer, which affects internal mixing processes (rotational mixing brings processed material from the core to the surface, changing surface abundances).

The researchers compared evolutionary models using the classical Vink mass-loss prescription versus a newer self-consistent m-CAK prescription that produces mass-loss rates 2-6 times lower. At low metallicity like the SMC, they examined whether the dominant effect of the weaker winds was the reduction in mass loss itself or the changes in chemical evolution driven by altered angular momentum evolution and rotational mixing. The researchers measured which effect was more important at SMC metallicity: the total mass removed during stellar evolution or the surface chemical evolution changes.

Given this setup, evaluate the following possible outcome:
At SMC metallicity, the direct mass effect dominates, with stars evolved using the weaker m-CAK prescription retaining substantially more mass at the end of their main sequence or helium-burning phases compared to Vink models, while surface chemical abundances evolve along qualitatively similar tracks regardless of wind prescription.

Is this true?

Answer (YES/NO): NO